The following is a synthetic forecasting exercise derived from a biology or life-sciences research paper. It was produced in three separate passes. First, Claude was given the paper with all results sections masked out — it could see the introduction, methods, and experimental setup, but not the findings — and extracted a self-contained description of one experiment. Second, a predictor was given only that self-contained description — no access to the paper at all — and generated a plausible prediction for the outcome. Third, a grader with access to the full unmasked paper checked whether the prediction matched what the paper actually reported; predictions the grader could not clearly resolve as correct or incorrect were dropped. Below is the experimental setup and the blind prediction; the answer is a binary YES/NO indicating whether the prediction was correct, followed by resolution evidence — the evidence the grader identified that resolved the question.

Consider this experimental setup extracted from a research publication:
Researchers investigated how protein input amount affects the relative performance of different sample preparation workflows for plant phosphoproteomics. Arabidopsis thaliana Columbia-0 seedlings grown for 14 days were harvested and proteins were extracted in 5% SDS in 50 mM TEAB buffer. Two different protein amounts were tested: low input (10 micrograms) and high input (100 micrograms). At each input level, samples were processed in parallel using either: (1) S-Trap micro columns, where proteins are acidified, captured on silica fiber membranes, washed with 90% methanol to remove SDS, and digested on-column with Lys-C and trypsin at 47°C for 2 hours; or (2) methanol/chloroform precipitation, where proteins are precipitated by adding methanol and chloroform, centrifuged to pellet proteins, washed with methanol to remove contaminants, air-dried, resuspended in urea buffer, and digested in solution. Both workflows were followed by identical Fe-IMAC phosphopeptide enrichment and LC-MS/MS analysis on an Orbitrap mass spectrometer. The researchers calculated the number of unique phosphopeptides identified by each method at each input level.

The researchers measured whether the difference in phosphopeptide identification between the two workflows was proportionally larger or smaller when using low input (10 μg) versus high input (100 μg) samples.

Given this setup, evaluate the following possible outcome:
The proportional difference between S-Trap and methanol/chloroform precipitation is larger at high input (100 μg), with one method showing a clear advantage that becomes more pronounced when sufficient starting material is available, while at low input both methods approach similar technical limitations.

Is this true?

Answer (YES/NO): NO